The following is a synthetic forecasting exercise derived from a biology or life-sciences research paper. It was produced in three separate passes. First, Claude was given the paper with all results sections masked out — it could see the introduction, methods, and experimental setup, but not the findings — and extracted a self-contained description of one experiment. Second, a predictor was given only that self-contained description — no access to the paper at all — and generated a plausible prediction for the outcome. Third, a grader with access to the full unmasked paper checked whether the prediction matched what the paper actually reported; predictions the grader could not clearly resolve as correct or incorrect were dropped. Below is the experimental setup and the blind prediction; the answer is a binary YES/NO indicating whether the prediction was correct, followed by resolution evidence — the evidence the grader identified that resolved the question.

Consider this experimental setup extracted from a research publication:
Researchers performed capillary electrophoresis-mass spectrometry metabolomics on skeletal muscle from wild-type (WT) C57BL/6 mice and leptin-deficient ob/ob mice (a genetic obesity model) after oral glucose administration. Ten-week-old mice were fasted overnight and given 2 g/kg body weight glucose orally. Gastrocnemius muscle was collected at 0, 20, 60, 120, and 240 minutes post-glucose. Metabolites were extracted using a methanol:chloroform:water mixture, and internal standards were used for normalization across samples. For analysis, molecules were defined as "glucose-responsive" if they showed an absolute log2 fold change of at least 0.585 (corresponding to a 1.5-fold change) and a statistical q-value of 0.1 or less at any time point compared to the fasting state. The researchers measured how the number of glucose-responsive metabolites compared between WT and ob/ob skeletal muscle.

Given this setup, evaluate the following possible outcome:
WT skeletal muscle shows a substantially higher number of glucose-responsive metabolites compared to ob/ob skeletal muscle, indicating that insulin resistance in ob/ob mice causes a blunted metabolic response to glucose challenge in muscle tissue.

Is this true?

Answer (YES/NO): YES